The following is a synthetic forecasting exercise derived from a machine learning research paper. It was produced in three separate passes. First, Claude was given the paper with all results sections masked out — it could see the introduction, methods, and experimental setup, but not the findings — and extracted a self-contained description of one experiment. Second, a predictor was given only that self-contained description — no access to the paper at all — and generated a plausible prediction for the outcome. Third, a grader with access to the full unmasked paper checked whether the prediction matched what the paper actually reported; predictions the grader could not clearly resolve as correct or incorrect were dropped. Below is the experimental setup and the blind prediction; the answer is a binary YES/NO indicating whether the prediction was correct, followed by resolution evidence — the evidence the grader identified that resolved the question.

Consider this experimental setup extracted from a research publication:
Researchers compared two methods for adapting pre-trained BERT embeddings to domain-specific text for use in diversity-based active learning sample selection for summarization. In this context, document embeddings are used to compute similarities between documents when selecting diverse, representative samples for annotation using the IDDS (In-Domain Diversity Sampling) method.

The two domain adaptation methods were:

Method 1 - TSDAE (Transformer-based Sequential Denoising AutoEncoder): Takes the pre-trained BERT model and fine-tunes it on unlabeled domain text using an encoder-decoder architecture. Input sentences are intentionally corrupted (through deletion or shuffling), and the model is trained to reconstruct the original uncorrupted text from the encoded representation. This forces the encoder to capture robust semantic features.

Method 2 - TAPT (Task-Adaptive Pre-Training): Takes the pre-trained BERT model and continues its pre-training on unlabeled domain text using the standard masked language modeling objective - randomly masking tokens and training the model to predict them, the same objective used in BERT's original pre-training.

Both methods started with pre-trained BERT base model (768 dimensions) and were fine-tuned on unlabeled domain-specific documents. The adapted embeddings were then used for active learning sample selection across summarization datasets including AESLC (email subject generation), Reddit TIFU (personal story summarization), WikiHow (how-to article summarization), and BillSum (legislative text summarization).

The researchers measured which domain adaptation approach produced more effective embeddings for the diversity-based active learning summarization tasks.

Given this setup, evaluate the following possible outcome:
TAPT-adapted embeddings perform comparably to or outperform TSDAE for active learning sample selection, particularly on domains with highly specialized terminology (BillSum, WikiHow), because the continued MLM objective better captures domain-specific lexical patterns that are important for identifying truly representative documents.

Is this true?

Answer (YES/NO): NO